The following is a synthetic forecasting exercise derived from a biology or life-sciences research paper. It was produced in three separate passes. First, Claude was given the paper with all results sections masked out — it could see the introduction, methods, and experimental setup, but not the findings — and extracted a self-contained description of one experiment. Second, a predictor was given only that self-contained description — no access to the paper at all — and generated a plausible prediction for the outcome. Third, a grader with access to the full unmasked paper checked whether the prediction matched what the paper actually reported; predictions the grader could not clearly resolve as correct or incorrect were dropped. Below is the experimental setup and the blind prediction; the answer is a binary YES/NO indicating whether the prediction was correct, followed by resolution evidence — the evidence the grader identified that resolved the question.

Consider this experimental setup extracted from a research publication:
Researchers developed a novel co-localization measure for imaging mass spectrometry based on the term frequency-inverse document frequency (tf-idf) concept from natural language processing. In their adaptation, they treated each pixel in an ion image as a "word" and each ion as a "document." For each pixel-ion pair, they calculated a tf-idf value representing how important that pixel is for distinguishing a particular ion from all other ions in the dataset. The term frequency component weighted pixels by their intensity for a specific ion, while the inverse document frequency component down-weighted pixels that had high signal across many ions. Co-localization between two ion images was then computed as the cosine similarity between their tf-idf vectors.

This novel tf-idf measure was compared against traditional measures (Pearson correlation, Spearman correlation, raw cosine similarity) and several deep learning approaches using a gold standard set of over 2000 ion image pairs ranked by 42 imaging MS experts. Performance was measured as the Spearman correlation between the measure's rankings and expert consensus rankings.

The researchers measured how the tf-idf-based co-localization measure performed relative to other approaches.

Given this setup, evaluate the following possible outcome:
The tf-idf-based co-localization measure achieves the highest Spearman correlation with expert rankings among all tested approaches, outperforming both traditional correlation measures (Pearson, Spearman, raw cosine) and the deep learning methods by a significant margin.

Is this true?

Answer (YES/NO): NO